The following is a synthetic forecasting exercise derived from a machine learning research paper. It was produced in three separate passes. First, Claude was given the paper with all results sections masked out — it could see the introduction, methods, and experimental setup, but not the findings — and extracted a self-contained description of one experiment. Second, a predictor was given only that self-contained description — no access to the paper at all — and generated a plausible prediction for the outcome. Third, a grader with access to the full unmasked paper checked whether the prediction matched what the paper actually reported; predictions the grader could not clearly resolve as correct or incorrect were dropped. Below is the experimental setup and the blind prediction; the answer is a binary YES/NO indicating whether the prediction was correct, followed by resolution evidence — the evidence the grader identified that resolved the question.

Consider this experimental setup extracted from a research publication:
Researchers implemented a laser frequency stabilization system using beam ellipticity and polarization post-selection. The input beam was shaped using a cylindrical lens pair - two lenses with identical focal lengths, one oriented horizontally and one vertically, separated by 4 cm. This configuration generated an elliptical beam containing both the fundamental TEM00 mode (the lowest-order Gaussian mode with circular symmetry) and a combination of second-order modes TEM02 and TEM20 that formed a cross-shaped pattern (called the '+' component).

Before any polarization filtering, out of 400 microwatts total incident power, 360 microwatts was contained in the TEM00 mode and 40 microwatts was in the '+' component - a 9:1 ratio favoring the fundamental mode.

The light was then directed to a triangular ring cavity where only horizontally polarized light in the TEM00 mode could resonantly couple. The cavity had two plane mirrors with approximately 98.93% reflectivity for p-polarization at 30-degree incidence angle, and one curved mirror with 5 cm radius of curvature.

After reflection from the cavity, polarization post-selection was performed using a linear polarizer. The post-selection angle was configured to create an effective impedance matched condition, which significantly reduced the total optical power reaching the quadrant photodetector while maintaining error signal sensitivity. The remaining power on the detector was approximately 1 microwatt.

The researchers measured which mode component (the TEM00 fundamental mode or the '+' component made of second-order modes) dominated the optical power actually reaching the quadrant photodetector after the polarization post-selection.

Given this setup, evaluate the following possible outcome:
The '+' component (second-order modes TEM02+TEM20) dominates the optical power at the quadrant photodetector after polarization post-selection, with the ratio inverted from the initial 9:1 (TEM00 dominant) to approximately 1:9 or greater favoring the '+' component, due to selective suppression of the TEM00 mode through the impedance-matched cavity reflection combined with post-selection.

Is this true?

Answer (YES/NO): YES